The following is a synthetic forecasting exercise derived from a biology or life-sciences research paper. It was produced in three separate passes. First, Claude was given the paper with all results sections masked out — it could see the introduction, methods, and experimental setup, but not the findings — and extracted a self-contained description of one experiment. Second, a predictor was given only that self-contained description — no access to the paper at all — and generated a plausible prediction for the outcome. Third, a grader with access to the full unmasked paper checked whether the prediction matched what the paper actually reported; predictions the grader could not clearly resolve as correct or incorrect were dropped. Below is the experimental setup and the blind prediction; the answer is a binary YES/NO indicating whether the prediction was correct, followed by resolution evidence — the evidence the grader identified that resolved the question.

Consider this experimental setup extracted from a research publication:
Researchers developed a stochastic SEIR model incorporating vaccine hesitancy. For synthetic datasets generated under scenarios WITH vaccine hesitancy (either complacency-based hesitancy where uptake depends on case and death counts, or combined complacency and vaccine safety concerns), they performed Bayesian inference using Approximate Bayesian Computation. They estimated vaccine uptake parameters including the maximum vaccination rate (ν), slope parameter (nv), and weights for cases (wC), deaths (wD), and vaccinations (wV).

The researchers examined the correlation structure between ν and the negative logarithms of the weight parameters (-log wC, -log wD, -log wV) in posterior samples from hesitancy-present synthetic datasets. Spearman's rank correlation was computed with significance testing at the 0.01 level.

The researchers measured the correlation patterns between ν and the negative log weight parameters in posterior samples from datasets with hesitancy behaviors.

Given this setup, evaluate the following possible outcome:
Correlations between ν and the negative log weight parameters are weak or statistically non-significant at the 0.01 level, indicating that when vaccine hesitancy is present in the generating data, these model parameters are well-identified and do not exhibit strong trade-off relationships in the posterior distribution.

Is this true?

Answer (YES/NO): NO